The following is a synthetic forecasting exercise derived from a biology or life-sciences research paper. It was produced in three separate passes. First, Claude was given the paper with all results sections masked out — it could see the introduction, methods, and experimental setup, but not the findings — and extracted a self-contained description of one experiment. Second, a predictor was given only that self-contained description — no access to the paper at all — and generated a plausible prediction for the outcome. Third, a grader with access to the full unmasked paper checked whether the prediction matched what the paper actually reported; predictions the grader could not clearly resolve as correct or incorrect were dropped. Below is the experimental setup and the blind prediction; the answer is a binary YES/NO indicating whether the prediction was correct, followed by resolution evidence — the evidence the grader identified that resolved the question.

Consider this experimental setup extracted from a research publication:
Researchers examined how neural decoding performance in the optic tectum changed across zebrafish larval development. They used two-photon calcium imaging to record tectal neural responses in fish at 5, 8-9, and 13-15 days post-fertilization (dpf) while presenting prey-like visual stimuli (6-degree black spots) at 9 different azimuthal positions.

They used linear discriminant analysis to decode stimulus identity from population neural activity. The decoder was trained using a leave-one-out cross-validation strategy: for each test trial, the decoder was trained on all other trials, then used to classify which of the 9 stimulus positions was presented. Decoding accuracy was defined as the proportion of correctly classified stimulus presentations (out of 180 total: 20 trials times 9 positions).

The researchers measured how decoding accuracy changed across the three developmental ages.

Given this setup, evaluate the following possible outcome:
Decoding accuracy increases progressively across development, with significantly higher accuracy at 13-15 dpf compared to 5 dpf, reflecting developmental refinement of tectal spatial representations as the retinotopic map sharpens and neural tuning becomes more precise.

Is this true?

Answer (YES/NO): NO